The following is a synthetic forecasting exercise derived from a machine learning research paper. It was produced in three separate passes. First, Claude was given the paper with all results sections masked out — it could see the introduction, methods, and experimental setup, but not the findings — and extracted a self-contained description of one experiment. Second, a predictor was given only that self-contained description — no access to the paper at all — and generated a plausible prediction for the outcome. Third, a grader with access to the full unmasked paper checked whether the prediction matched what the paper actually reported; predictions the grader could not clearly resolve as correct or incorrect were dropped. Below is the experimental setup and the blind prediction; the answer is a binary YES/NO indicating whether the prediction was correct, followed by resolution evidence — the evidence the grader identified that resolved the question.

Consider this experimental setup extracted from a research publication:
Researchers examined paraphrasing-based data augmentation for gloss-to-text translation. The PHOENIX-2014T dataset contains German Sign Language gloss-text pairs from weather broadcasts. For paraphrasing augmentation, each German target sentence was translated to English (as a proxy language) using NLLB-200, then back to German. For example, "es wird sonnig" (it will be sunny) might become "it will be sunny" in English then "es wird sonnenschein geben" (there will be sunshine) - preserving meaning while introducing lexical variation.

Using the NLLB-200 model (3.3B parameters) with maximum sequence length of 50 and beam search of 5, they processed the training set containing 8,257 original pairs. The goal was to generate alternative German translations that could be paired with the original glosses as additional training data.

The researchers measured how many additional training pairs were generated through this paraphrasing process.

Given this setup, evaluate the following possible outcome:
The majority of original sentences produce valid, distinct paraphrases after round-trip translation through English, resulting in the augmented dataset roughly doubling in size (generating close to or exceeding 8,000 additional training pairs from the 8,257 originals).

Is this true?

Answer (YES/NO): NO